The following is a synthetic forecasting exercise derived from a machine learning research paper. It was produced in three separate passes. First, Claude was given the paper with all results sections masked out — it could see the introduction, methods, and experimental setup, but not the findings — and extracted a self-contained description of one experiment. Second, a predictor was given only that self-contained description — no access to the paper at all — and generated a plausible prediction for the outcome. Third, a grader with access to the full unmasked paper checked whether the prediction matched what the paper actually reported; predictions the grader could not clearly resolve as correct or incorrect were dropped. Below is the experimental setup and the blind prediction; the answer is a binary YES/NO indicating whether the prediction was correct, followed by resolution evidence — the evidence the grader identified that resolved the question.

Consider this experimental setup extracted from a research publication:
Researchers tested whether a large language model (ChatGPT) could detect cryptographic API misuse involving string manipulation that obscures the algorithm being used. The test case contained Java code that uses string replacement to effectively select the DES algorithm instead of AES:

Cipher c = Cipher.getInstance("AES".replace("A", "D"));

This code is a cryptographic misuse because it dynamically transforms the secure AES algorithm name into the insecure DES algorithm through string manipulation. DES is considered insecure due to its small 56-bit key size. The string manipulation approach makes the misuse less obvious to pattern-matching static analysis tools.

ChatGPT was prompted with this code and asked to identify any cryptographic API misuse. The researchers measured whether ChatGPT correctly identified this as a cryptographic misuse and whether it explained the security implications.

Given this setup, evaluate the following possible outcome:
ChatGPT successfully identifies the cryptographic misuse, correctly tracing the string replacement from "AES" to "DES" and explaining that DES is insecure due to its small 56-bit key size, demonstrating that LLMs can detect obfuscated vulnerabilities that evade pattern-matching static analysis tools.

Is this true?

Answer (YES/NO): NO